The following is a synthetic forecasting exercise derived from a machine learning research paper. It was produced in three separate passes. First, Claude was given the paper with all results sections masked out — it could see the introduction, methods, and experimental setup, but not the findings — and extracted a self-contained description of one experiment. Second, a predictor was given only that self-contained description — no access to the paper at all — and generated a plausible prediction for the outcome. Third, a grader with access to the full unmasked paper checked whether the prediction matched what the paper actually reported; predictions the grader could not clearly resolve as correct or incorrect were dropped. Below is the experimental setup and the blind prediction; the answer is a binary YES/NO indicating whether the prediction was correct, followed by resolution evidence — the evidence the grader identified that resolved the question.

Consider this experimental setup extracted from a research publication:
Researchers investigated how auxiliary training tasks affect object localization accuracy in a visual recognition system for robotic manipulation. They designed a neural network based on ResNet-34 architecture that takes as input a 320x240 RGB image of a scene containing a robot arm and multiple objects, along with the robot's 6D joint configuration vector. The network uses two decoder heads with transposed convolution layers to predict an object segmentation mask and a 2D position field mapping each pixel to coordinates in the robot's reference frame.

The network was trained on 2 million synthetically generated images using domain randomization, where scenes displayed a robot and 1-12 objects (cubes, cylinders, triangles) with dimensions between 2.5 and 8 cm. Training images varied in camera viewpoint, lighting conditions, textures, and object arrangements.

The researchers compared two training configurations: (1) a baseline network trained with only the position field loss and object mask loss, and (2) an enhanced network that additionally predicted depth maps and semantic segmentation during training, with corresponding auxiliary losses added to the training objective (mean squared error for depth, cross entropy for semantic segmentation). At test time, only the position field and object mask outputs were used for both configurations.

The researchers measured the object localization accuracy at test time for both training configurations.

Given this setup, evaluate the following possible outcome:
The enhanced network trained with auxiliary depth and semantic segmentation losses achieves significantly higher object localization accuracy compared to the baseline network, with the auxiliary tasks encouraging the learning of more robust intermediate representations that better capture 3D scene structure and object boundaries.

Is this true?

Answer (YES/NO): NO